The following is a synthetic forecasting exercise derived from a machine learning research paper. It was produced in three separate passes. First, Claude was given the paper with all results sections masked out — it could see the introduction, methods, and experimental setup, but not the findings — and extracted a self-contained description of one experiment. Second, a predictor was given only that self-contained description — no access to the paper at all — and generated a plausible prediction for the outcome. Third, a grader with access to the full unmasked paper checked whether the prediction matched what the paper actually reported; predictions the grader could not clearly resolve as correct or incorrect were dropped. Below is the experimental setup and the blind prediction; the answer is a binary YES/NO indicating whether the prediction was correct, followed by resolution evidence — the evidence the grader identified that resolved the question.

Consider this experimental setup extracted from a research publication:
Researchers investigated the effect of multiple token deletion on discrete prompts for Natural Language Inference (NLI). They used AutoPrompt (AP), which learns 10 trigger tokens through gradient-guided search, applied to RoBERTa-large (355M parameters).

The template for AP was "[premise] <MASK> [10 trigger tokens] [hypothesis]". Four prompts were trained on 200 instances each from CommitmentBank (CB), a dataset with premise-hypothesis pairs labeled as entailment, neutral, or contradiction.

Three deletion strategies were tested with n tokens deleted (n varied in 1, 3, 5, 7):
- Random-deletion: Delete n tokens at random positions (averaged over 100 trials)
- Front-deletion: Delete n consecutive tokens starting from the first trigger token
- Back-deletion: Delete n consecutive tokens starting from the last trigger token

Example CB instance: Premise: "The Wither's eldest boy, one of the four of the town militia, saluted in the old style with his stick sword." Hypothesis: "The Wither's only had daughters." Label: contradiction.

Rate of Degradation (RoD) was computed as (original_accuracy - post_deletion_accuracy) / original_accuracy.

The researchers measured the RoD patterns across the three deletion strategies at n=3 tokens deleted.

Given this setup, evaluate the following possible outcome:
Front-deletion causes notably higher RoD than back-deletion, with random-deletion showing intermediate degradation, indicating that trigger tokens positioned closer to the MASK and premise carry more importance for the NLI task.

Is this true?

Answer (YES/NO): YES